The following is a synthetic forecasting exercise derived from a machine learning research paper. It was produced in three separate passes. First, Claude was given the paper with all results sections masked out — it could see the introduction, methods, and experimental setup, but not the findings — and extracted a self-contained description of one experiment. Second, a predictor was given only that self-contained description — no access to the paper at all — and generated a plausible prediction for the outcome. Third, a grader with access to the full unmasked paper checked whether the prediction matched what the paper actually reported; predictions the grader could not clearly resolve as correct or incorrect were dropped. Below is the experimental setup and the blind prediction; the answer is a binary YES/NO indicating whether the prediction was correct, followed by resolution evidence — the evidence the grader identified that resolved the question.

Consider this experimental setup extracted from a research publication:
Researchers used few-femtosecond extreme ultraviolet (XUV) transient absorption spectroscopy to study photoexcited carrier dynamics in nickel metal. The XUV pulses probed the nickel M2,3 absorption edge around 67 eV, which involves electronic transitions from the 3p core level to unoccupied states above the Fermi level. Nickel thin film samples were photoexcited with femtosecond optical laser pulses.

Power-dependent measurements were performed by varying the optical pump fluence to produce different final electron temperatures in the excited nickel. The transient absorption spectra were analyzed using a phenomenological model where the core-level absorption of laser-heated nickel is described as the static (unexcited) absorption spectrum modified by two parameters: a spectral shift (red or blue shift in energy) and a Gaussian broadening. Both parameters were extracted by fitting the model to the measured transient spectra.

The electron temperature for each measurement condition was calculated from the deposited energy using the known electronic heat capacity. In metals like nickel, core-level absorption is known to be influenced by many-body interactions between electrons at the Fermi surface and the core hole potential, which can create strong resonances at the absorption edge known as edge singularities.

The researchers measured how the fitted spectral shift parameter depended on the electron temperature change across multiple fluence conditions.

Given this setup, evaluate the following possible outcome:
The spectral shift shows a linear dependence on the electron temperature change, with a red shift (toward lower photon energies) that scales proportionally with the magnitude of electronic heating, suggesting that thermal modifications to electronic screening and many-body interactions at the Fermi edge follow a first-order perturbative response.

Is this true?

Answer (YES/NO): NO